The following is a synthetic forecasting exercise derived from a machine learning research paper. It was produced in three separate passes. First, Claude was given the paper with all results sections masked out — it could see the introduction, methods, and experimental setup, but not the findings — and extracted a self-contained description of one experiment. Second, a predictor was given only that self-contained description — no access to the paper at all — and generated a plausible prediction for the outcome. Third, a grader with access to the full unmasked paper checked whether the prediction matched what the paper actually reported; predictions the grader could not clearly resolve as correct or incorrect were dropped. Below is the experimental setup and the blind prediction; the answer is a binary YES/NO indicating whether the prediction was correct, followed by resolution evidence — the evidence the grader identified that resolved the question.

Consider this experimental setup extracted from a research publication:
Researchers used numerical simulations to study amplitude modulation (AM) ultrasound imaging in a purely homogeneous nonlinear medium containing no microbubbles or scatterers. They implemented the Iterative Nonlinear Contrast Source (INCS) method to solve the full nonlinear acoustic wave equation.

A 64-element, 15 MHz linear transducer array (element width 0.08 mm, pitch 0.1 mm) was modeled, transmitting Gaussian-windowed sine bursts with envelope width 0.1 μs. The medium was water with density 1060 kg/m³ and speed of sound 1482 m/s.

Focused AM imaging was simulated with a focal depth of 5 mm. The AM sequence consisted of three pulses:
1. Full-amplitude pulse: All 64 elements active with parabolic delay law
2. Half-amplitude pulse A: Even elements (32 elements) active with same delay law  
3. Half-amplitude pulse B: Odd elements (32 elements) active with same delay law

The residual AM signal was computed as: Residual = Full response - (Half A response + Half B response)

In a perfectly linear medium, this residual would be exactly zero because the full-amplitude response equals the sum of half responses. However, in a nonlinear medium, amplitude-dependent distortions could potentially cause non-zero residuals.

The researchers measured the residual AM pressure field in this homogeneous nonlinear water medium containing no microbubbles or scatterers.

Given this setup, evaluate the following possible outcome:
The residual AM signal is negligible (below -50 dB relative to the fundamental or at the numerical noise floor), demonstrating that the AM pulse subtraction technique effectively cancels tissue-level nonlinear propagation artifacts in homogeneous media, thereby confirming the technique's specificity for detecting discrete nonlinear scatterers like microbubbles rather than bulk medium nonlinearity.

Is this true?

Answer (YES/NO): NO